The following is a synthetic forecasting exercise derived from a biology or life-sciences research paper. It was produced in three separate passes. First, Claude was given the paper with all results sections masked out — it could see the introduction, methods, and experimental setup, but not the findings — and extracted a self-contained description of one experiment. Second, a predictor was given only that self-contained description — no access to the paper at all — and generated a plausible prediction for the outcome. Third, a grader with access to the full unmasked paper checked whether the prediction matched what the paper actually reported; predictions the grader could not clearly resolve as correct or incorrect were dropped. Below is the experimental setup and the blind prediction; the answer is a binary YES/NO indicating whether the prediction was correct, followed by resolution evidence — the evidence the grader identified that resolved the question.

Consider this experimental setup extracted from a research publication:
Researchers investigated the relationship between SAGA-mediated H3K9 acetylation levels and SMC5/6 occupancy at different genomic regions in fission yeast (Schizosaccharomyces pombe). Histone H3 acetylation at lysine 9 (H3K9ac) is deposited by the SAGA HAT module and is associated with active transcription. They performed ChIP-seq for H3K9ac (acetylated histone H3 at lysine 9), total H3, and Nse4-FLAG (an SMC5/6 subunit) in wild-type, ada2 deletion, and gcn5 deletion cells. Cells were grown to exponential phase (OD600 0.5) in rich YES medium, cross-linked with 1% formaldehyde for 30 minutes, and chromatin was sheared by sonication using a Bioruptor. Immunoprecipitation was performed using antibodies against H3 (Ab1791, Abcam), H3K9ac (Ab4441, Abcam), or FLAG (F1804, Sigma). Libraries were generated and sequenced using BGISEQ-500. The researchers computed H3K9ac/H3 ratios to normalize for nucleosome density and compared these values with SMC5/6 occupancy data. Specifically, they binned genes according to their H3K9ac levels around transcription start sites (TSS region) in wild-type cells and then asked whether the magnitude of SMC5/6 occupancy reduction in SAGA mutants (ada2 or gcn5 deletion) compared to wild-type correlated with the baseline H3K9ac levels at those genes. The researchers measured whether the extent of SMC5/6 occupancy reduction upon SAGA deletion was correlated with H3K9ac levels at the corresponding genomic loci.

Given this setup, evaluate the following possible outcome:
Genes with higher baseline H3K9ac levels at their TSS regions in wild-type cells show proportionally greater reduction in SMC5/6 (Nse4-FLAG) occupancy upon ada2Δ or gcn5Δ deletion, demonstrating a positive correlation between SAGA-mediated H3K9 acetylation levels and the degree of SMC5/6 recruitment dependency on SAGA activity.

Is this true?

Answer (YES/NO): YES